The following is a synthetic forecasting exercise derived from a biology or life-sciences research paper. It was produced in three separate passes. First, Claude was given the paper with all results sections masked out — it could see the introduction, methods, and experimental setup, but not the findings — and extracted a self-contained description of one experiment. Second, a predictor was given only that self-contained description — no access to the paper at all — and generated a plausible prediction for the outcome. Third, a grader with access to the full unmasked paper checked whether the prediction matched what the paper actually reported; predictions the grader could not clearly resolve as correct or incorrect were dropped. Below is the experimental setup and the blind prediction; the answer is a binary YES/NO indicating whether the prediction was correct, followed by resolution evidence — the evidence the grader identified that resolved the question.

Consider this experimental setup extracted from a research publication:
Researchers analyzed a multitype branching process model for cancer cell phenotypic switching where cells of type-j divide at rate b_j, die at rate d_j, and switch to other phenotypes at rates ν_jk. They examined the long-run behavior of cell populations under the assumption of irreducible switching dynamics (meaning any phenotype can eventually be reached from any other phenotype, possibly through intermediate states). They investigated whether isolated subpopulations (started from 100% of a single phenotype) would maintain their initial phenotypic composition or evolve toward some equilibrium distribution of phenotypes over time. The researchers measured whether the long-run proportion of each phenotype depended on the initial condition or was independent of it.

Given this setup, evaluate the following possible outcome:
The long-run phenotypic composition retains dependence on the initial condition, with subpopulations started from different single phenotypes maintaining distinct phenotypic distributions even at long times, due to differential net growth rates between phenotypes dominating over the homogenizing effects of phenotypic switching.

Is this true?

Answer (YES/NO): NO